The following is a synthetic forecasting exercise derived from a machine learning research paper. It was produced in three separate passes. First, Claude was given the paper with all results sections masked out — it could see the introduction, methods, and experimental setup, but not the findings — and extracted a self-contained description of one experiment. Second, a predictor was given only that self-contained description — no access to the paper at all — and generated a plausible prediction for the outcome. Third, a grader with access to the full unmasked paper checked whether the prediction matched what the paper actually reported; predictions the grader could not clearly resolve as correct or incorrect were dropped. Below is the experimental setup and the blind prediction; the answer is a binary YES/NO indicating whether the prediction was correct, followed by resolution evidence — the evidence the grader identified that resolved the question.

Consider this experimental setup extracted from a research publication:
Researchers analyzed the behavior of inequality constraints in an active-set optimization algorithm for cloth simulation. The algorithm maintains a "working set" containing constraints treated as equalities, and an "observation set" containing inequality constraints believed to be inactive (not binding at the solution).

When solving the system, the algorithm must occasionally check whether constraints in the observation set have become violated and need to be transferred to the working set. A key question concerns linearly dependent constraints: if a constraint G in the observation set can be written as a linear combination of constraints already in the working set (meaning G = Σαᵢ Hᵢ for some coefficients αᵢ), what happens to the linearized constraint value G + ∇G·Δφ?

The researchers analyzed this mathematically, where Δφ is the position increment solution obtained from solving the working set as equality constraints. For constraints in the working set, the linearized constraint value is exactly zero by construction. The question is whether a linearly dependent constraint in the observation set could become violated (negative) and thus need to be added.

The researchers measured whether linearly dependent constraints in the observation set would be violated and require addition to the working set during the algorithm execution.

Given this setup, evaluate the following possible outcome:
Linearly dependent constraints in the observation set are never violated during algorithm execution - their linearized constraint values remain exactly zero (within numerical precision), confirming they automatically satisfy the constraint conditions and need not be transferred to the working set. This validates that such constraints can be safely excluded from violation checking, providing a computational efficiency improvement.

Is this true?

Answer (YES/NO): YES